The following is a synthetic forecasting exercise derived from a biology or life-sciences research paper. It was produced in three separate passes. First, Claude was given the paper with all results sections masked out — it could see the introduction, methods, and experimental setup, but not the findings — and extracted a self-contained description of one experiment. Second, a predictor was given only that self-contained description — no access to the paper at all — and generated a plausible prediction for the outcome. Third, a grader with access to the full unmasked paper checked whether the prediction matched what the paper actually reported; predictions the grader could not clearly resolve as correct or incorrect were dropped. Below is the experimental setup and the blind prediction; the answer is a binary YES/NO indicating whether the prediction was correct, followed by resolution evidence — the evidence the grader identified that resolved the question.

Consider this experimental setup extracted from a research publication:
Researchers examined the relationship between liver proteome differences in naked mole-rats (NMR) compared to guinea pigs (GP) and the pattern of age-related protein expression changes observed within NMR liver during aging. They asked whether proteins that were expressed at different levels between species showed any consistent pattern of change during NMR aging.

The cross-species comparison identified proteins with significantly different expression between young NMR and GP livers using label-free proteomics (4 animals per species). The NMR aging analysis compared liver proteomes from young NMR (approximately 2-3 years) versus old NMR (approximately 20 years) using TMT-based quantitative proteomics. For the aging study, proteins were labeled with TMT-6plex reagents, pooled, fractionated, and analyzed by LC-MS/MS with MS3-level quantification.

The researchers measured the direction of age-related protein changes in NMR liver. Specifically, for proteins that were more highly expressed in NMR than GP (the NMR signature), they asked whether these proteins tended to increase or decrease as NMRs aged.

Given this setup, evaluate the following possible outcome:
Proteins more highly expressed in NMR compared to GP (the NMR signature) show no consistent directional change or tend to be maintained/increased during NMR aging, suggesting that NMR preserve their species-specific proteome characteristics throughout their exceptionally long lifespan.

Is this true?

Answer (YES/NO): NO